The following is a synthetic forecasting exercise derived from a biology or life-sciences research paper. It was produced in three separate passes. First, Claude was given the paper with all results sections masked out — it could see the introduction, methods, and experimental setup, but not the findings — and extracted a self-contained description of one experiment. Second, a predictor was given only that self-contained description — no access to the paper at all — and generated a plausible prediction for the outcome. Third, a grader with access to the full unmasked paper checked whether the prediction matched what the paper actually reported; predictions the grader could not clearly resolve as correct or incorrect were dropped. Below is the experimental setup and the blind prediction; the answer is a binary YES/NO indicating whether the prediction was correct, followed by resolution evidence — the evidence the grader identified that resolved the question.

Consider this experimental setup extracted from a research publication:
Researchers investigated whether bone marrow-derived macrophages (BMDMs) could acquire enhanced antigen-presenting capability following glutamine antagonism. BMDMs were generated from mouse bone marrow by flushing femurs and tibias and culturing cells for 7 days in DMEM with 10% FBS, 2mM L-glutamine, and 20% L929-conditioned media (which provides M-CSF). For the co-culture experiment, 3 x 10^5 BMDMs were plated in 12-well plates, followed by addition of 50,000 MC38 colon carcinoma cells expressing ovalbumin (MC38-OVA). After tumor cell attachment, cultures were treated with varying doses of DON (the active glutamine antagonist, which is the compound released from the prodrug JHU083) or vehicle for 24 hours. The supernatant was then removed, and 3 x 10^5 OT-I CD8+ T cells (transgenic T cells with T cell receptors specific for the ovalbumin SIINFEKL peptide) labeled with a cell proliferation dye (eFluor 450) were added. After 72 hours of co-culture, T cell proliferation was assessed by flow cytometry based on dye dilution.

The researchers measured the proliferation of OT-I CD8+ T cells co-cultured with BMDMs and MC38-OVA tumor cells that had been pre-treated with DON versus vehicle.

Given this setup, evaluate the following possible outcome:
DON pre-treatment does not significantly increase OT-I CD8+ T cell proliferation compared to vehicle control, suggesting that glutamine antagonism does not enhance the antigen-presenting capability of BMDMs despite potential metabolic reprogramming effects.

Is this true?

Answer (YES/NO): NO